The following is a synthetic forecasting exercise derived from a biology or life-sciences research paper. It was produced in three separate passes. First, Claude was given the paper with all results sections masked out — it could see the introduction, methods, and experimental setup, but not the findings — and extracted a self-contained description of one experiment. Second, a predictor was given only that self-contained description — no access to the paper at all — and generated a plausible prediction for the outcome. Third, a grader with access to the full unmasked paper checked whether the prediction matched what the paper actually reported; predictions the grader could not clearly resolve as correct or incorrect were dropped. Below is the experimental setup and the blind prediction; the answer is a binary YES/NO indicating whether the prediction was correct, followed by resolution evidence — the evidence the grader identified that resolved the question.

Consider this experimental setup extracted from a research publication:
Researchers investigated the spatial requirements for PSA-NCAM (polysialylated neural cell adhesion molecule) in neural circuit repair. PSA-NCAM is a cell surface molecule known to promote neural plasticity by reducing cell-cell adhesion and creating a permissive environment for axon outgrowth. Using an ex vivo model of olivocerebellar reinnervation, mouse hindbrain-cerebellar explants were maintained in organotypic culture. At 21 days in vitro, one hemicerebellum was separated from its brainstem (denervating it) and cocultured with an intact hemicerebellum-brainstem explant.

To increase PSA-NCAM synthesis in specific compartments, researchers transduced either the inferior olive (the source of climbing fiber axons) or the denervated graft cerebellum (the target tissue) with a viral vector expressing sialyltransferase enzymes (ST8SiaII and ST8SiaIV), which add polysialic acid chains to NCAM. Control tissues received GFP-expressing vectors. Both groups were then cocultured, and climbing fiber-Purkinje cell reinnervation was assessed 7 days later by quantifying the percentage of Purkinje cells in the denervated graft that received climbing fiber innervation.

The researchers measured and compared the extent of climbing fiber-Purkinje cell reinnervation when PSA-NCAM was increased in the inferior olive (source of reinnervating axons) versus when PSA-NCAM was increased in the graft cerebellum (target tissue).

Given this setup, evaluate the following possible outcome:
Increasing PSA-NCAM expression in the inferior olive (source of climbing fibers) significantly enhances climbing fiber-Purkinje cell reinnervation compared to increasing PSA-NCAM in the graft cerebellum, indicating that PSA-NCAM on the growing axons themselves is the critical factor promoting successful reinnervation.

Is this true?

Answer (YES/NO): YES